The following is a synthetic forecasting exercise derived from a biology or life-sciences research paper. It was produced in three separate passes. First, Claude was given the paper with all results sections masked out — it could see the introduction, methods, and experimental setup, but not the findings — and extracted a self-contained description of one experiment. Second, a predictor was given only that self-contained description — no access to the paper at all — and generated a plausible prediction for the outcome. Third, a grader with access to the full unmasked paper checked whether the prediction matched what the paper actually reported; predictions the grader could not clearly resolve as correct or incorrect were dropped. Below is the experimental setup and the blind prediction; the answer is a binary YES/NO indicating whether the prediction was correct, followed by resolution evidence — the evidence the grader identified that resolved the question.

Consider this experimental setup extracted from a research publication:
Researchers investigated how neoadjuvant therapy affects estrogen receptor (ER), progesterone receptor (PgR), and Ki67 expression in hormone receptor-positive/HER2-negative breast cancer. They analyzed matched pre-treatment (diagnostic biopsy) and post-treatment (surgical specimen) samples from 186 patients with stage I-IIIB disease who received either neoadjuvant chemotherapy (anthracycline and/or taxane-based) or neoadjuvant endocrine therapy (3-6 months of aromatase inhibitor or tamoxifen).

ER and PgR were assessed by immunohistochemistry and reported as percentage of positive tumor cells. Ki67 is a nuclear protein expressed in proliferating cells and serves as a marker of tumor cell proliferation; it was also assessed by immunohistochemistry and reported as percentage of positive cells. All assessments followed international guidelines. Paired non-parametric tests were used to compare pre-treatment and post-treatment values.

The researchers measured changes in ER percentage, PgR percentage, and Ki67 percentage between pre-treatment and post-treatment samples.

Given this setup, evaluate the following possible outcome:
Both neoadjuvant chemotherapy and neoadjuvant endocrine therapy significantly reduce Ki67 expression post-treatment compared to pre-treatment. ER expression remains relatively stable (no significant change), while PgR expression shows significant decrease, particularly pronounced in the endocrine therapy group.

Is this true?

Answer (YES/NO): NO